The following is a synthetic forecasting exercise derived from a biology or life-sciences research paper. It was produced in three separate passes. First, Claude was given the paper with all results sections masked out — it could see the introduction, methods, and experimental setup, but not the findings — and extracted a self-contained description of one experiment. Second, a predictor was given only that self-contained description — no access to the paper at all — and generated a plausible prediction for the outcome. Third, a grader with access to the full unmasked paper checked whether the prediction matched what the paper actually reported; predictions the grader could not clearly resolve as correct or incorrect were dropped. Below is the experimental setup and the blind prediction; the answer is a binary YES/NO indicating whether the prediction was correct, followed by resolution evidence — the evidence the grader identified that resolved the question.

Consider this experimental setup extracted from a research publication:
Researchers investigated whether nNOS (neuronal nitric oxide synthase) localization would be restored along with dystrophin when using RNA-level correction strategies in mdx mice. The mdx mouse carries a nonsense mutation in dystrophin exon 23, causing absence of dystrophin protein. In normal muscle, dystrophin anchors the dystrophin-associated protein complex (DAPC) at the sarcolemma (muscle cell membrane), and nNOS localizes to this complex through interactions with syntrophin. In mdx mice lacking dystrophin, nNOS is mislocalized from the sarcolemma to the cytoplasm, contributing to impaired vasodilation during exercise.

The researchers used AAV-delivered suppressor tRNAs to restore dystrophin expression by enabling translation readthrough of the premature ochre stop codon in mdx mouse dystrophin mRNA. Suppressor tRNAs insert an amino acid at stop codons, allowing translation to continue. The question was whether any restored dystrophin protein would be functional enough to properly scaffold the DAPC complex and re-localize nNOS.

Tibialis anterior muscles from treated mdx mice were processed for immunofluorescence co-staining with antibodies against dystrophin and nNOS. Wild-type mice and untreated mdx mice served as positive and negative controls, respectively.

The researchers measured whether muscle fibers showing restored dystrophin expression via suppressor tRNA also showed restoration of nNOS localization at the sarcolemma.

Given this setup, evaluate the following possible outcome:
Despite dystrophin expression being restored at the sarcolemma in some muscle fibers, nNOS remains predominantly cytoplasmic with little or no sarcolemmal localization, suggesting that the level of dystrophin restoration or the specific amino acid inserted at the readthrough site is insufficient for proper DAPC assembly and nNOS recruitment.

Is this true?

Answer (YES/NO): NO